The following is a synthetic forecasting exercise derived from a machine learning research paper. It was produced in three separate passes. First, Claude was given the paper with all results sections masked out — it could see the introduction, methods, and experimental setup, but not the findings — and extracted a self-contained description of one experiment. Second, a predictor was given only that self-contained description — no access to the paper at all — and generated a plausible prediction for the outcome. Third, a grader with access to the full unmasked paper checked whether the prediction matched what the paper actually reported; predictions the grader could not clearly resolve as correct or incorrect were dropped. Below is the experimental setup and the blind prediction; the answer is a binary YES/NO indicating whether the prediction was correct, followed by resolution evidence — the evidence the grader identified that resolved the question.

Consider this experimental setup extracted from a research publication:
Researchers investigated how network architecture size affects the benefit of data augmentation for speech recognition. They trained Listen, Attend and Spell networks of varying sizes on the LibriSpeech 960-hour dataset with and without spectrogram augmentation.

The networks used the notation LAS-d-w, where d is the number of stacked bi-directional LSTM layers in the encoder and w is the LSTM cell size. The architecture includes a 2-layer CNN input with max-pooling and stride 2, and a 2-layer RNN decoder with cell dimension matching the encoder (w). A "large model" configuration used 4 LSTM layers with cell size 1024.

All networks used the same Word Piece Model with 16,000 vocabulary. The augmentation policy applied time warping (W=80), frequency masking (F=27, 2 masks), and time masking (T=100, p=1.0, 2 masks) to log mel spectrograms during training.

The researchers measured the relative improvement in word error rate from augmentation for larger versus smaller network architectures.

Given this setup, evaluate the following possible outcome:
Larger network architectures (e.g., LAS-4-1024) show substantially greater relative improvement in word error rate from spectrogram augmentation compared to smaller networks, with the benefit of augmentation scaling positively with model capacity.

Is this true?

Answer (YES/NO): NO